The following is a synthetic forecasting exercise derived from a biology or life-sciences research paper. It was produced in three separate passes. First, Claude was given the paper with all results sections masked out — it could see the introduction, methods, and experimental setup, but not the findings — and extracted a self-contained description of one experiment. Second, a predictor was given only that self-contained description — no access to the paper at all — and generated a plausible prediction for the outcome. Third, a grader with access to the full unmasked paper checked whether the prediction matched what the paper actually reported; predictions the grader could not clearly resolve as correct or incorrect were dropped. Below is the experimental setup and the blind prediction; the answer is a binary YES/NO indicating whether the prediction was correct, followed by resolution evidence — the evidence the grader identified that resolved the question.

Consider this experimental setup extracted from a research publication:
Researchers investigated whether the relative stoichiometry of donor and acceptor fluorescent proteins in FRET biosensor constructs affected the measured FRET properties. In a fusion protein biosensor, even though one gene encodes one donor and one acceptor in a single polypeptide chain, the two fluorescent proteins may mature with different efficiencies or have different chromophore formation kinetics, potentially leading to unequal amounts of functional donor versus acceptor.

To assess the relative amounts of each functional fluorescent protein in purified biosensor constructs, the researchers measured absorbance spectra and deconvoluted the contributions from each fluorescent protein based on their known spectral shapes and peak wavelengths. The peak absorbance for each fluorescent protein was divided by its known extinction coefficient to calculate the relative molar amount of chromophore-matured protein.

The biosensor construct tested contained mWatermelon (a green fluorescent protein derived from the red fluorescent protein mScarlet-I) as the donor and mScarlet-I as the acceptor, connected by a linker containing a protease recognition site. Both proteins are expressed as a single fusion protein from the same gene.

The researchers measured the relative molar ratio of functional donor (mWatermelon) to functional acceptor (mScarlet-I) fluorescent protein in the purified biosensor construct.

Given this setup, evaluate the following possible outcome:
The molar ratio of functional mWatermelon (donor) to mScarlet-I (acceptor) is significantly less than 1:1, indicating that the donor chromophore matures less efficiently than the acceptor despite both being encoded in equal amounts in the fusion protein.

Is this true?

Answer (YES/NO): NO